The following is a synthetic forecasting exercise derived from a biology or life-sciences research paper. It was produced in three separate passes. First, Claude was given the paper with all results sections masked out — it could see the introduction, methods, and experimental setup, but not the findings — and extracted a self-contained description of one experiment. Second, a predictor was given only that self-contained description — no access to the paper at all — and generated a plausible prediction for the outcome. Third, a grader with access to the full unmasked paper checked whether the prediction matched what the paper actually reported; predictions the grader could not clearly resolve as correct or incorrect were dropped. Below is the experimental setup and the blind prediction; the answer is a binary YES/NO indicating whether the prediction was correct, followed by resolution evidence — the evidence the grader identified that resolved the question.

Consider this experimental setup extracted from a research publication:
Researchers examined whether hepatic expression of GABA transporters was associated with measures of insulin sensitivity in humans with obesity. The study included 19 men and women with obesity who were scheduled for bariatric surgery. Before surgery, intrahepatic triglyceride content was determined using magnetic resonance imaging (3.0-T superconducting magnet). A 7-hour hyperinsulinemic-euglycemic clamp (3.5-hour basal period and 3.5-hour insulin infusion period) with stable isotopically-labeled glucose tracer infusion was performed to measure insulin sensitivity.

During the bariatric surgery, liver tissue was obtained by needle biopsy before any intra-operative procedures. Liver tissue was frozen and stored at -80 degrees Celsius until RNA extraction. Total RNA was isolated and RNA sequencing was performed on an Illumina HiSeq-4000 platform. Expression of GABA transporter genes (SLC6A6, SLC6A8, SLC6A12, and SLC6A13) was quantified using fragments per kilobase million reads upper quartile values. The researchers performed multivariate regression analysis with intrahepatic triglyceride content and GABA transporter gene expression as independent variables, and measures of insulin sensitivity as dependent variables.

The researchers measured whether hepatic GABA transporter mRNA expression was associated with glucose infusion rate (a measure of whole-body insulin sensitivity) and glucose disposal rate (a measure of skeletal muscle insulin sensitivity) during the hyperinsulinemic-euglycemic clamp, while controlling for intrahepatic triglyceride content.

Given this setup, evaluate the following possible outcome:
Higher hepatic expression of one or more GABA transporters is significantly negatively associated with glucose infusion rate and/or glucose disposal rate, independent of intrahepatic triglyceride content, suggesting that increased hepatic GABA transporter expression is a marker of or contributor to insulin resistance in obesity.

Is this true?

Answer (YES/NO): YES